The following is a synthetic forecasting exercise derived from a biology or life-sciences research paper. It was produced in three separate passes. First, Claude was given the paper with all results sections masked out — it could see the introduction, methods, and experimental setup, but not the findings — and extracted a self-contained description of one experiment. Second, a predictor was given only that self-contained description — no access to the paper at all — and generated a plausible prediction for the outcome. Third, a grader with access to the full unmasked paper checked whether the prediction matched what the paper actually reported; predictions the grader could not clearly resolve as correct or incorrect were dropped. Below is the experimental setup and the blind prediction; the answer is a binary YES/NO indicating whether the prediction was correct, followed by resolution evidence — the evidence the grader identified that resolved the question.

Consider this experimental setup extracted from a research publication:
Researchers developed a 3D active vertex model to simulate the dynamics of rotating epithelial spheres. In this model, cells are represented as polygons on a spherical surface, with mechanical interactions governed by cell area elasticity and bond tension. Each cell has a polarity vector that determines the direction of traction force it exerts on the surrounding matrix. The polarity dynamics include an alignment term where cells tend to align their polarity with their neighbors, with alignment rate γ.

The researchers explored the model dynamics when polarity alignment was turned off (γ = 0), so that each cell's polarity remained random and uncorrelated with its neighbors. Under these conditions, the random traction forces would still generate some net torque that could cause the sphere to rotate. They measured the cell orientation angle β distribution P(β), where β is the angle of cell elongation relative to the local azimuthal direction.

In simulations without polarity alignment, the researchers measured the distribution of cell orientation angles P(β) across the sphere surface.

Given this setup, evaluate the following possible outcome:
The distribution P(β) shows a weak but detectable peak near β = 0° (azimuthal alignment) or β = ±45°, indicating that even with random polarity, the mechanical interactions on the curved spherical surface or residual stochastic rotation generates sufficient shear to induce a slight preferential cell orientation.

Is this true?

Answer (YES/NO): NO